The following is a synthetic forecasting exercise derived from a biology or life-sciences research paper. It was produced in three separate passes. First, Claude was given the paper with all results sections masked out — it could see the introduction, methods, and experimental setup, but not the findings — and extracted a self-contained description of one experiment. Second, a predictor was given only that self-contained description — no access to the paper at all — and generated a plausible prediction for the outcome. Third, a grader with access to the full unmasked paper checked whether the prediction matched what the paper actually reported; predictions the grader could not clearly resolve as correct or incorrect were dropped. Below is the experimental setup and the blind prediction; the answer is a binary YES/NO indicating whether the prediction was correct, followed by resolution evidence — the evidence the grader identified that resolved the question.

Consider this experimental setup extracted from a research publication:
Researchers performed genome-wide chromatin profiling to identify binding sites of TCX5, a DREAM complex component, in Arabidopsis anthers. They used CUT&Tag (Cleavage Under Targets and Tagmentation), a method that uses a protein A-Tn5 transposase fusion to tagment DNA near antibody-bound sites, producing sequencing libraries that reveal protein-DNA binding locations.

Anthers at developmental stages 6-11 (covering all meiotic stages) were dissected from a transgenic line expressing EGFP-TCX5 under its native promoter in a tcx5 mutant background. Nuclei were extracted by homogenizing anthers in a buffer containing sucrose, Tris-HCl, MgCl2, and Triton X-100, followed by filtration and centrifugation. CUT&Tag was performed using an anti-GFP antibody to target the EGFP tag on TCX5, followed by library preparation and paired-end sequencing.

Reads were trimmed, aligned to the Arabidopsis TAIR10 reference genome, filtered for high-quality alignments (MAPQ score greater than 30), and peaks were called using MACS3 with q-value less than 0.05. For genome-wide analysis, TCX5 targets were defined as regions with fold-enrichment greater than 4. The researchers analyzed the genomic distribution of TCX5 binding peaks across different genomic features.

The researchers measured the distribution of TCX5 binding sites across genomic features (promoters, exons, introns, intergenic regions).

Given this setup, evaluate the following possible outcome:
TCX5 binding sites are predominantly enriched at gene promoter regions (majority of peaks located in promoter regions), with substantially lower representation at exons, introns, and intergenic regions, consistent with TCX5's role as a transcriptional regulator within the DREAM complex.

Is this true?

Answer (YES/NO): YES